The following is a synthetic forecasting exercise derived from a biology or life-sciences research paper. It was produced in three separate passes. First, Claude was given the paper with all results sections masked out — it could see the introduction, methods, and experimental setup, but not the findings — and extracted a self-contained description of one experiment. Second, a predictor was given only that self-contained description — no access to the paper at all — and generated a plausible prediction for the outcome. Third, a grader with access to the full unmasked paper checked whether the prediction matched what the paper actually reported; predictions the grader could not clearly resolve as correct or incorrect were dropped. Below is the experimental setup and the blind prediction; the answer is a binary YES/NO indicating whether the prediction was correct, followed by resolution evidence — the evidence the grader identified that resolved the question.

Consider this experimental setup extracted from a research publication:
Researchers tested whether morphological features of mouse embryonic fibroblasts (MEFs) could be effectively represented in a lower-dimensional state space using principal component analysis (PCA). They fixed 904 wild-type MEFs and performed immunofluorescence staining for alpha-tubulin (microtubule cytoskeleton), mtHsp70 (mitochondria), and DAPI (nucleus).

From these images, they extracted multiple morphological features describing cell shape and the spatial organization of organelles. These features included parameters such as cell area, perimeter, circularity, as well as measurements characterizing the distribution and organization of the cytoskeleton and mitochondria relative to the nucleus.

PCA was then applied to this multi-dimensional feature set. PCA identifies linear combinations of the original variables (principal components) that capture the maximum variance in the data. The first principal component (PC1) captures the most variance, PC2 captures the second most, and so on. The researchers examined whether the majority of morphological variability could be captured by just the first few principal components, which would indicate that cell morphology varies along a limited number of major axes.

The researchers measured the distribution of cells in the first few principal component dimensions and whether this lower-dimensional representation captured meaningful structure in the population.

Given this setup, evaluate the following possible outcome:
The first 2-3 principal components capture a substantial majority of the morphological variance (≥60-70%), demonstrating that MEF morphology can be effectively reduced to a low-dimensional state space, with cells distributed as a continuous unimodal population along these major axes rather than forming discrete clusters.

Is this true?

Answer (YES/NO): NO